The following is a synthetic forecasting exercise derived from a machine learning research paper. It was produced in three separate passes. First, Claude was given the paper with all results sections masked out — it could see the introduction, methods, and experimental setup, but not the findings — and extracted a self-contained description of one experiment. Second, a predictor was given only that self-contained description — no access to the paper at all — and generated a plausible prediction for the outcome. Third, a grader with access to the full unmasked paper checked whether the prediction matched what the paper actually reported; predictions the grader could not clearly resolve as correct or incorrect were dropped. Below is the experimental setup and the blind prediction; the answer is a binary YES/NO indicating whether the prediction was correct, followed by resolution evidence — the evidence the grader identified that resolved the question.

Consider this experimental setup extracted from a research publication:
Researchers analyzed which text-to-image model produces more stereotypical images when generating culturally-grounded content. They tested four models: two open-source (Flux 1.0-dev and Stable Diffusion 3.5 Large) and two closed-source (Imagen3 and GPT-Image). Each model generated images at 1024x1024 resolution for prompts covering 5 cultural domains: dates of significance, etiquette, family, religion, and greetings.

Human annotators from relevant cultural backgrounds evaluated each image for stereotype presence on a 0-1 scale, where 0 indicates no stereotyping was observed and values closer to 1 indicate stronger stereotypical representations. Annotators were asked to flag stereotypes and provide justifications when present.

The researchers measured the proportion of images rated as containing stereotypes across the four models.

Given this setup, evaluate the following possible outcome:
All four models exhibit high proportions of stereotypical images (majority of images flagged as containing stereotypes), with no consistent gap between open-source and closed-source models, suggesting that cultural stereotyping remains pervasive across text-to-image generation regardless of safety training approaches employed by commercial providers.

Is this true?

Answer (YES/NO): NO